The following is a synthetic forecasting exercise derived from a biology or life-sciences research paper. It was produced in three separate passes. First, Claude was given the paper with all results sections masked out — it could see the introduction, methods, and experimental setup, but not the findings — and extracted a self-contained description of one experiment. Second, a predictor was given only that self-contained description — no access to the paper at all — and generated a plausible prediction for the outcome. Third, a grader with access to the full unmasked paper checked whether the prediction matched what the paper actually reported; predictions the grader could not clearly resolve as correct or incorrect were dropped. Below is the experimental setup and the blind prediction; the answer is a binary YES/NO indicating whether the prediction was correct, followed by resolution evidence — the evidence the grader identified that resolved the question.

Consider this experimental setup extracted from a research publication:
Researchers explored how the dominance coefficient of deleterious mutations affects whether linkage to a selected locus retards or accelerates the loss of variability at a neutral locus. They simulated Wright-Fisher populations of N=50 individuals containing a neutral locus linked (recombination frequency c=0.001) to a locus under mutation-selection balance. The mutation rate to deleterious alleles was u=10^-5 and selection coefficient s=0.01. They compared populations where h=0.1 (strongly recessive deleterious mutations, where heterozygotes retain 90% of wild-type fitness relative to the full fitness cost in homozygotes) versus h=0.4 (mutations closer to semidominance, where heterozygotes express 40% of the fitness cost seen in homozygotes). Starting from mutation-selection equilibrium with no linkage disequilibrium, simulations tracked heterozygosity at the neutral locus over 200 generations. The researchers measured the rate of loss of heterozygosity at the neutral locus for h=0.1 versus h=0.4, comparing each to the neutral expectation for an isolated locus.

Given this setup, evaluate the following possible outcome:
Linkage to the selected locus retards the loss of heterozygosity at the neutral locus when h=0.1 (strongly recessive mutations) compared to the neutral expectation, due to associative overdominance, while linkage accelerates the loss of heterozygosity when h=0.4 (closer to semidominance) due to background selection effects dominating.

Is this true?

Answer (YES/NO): YES